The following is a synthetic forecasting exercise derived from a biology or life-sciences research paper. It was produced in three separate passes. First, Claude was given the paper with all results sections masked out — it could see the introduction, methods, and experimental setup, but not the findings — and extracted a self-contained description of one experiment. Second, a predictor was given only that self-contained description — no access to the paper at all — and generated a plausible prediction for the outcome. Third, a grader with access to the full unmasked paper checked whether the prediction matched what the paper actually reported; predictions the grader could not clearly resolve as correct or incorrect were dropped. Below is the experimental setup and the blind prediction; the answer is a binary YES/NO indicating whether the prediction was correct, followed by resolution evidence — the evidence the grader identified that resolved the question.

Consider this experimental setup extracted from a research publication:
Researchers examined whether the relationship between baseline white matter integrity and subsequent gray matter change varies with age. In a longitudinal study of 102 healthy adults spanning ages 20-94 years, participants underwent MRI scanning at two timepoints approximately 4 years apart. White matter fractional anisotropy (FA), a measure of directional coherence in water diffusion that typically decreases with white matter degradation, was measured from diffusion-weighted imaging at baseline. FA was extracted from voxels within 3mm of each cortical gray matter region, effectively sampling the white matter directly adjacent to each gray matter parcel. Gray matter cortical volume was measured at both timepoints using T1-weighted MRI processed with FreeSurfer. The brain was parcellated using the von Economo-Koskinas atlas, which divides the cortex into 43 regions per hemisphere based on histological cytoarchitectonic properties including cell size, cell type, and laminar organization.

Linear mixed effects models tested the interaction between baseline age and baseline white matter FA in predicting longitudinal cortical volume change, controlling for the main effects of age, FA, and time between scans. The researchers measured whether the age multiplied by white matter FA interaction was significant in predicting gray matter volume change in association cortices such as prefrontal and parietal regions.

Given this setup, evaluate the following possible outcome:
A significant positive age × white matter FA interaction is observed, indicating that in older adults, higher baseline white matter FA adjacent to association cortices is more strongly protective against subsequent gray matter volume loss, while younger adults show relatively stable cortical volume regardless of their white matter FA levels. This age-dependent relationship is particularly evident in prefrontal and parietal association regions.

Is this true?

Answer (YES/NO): NO